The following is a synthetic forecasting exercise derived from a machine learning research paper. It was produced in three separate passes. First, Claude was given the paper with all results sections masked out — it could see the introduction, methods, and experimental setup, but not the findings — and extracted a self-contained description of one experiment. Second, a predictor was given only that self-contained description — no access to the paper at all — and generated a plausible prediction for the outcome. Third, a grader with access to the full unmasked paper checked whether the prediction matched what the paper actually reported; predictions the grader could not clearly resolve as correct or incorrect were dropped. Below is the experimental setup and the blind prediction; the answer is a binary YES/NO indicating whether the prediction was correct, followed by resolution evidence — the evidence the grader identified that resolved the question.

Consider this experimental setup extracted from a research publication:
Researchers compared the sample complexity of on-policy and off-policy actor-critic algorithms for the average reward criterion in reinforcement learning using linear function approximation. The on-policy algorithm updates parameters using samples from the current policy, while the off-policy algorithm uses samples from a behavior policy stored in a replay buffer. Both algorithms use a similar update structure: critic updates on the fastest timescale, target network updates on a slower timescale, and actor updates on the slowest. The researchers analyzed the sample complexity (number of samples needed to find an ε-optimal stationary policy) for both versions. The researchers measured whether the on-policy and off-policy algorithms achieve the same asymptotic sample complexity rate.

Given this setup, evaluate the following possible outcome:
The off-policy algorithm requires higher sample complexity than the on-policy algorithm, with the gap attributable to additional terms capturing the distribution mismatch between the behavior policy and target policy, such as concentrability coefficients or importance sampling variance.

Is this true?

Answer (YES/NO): NO